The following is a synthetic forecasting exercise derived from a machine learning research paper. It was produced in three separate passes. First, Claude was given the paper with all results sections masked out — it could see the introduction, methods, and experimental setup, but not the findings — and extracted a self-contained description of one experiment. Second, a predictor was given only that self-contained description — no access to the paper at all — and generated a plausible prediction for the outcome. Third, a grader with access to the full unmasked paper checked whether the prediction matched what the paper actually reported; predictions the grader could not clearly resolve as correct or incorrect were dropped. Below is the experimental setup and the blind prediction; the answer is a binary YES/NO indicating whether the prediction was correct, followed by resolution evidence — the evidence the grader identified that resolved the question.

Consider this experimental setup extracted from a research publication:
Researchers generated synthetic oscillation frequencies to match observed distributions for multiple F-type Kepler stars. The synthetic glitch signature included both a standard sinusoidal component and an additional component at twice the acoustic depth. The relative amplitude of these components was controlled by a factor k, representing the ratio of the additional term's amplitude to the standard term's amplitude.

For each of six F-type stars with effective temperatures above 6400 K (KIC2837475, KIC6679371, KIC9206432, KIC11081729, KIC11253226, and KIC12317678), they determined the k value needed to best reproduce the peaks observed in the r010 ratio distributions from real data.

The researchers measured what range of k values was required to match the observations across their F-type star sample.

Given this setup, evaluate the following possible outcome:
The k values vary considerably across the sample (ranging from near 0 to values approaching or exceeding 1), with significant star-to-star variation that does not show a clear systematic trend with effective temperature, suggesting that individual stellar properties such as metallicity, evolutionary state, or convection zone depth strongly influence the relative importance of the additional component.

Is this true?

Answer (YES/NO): NO